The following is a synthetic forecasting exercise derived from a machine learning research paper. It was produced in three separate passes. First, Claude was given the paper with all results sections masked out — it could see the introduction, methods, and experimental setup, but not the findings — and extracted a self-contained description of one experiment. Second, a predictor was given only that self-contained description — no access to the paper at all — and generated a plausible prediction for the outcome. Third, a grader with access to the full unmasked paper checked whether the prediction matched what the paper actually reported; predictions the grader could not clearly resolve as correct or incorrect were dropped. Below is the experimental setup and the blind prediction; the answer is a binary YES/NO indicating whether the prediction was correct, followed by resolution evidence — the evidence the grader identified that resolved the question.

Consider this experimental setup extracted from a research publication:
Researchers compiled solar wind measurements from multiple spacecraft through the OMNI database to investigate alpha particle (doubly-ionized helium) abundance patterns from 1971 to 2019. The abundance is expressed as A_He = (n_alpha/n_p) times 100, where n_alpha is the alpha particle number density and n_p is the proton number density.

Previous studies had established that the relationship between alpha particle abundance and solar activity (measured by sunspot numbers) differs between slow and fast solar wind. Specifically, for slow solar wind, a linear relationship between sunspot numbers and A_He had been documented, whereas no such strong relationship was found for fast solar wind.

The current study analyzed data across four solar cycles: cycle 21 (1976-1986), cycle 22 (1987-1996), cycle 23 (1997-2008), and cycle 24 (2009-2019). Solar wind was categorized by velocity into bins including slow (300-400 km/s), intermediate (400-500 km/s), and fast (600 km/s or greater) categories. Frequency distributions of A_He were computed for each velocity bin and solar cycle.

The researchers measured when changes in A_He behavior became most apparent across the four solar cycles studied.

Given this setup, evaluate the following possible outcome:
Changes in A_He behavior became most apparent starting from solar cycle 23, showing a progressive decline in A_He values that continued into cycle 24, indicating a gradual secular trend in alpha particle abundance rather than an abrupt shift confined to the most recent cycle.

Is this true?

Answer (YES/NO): YES